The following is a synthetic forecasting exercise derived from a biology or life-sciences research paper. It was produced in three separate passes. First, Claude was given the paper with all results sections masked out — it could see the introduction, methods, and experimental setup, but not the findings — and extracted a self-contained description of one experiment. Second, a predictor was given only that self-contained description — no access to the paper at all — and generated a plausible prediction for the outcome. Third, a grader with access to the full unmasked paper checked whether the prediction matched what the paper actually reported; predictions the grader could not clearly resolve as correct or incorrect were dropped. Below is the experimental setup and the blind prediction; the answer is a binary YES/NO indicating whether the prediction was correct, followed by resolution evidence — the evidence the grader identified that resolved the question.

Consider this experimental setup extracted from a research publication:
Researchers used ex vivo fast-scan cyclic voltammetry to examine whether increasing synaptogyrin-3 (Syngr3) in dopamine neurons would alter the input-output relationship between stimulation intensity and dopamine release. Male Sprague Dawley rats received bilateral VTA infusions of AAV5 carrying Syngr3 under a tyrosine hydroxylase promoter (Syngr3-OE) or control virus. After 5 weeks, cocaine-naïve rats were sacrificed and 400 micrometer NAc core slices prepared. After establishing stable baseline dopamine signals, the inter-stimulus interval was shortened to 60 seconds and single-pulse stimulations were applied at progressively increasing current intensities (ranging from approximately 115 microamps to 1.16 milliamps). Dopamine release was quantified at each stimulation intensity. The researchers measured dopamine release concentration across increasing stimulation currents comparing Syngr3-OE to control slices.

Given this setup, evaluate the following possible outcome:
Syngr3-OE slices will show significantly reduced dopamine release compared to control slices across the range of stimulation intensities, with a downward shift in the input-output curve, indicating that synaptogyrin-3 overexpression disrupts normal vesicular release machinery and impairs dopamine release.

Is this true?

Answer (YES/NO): NO